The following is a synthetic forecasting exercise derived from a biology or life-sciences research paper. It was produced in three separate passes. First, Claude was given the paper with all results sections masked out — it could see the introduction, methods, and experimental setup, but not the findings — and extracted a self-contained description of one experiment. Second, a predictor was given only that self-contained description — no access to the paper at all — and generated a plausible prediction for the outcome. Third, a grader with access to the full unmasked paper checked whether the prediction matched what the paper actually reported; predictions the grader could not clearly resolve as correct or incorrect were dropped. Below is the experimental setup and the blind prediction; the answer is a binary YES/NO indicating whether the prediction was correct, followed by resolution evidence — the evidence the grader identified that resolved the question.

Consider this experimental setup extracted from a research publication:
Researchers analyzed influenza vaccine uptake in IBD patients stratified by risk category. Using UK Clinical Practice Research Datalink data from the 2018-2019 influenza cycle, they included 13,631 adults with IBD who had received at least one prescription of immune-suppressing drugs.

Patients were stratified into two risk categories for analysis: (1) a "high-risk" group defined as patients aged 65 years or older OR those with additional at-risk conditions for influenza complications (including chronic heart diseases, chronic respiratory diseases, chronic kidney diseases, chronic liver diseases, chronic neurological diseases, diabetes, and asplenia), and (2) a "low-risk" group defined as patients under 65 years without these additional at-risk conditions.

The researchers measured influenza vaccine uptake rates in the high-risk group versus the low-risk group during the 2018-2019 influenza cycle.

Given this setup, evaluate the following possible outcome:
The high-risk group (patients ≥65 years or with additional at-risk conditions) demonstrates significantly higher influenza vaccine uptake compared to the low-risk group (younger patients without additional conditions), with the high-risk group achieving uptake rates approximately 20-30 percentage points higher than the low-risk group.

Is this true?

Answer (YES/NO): NO